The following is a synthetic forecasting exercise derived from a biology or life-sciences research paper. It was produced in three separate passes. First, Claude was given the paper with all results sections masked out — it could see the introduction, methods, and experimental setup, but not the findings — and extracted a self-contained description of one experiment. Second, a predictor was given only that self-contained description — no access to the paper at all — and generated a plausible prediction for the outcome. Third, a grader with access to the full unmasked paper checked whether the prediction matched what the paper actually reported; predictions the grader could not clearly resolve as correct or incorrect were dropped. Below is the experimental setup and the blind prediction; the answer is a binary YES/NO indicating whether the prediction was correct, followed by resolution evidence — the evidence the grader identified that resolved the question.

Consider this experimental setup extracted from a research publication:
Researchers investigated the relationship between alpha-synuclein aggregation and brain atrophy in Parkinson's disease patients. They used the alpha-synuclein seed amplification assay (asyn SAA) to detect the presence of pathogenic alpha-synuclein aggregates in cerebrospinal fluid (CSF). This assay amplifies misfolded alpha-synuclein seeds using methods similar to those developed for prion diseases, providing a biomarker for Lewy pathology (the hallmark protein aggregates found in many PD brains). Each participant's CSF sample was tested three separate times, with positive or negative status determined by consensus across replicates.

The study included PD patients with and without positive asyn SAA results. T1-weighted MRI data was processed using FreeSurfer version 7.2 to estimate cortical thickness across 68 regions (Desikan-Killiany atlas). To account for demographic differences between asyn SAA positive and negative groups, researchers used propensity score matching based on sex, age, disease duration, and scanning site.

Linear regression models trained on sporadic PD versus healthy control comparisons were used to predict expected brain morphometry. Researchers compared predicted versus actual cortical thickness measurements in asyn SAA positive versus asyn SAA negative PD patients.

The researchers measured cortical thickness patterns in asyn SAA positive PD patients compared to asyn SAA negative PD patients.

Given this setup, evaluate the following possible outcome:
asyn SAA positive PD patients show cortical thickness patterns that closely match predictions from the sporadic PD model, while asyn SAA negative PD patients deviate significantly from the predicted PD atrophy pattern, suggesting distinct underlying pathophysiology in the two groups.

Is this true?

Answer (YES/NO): NO